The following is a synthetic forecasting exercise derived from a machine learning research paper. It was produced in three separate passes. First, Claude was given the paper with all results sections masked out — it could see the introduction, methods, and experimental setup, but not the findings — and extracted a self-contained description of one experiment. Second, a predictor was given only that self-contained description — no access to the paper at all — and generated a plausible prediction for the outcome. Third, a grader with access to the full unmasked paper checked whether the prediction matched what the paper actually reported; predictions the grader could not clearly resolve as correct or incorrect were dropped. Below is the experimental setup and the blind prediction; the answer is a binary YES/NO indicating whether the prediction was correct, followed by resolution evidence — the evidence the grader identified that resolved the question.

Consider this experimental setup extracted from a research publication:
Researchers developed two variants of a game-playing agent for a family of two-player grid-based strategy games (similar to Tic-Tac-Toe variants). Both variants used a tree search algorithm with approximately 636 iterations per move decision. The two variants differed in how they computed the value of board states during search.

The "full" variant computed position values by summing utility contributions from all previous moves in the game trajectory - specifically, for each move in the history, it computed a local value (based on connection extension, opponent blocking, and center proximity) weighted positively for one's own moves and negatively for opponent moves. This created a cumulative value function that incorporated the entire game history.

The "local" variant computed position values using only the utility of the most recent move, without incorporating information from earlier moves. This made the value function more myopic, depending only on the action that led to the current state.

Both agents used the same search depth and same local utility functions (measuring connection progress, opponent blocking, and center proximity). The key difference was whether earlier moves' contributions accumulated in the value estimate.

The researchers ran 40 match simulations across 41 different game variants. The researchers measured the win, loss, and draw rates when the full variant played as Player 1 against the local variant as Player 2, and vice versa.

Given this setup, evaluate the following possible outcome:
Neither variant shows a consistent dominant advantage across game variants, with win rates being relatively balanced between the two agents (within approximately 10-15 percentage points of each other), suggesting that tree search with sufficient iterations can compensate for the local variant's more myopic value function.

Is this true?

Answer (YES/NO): NO